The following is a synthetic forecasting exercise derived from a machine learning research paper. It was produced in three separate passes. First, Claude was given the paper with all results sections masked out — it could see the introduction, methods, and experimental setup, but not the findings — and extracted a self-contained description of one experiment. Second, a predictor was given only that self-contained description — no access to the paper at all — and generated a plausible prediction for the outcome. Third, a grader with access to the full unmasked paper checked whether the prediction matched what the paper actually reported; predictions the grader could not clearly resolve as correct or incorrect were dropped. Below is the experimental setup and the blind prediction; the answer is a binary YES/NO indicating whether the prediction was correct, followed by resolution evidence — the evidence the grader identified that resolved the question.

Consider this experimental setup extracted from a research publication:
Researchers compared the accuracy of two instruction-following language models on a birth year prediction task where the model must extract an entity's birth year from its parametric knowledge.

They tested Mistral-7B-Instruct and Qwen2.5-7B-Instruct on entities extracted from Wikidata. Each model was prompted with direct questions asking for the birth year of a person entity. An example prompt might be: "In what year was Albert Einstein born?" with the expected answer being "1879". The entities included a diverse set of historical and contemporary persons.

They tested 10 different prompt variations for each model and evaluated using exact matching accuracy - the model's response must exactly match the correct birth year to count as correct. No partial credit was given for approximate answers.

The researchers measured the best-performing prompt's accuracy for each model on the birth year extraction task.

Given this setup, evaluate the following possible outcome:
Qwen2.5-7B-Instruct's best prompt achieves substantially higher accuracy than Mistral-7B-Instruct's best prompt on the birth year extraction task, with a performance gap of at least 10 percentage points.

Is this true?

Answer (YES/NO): NO